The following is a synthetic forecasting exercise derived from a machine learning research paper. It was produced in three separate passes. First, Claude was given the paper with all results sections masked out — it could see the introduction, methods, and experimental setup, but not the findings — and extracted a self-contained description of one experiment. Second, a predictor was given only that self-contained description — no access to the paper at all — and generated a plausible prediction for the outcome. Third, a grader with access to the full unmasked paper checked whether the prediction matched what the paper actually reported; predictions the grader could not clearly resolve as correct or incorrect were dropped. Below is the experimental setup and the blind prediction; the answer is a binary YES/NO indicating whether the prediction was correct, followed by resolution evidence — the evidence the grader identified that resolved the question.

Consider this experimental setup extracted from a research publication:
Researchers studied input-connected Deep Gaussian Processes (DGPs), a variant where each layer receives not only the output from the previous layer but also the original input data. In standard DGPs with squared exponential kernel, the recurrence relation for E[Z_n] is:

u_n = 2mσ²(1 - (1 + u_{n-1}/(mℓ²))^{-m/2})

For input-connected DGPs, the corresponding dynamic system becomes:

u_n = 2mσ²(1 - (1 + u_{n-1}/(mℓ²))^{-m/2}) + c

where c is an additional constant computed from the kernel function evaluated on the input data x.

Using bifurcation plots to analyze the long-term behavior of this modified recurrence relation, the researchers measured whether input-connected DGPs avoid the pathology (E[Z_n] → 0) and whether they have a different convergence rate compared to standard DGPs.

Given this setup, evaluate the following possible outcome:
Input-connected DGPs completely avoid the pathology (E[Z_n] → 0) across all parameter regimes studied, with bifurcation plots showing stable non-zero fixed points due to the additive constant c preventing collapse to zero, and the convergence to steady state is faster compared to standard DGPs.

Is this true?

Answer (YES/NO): NO